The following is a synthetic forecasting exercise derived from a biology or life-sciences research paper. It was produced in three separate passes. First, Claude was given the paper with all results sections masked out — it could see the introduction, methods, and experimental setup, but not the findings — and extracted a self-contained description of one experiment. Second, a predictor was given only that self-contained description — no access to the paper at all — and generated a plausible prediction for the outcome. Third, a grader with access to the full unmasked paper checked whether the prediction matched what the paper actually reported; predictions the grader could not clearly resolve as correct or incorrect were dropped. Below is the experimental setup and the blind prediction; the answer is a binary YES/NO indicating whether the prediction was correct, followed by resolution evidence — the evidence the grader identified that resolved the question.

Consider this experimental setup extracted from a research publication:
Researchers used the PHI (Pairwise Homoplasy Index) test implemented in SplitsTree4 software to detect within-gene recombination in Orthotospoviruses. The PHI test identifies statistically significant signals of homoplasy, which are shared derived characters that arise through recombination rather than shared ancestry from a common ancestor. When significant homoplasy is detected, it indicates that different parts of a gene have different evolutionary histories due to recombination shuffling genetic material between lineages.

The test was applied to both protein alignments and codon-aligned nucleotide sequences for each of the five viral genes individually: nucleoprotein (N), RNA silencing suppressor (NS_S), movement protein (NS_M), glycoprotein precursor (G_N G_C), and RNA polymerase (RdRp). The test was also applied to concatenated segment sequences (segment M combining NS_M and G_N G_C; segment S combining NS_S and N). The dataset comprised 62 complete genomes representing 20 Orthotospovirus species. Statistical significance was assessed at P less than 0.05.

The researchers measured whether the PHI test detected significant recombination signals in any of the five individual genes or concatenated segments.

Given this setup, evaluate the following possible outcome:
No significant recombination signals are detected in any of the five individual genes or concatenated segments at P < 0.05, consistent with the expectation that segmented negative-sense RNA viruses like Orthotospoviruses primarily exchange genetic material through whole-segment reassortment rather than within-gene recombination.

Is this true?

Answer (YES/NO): NO